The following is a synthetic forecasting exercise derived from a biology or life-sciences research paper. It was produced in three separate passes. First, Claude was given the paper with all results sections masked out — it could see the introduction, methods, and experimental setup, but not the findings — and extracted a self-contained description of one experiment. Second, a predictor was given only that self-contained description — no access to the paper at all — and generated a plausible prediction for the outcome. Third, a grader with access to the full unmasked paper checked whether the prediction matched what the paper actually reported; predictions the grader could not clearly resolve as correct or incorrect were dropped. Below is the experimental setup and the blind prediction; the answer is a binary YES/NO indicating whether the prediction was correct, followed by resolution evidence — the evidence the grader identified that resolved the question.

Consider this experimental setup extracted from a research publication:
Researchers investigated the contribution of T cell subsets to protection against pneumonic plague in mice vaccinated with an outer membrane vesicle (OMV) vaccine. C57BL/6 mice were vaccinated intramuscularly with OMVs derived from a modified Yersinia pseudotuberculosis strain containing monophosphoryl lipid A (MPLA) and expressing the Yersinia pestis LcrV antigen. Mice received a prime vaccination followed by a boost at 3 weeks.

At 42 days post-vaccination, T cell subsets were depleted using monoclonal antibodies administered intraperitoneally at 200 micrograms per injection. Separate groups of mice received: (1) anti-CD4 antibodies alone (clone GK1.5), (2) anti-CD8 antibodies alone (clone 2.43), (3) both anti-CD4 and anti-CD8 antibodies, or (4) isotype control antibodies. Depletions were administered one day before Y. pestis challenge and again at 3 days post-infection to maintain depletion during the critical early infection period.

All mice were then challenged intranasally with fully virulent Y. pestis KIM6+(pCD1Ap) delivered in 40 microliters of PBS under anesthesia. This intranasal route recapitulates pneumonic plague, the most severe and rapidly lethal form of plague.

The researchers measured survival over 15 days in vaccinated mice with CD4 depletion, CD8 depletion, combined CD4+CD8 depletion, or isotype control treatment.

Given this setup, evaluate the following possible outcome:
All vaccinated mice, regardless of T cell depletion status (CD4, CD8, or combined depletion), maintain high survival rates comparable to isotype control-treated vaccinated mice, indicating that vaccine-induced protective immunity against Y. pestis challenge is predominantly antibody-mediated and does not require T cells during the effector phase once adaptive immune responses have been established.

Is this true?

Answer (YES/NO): NO